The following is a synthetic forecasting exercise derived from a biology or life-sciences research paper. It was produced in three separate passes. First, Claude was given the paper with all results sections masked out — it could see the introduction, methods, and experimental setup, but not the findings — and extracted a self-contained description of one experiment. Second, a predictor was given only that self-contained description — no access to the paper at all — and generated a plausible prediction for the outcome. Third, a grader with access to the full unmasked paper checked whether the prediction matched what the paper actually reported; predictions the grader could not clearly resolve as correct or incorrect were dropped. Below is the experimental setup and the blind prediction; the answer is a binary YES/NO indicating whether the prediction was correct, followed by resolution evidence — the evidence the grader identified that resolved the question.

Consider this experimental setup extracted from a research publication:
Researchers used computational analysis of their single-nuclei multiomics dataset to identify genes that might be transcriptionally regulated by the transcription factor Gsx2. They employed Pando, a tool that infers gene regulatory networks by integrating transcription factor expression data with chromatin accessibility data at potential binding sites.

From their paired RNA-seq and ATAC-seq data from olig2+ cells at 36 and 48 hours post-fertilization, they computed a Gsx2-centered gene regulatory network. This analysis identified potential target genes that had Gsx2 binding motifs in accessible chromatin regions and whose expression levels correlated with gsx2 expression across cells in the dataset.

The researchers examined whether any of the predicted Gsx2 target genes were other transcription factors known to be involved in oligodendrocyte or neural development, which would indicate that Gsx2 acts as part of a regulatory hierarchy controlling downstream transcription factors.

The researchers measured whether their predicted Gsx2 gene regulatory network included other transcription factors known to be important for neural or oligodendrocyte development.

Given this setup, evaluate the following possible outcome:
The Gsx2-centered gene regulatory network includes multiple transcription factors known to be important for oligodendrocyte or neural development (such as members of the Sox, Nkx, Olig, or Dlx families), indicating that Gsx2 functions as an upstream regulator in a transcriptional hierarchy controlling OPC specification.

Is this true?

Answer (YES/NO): YES